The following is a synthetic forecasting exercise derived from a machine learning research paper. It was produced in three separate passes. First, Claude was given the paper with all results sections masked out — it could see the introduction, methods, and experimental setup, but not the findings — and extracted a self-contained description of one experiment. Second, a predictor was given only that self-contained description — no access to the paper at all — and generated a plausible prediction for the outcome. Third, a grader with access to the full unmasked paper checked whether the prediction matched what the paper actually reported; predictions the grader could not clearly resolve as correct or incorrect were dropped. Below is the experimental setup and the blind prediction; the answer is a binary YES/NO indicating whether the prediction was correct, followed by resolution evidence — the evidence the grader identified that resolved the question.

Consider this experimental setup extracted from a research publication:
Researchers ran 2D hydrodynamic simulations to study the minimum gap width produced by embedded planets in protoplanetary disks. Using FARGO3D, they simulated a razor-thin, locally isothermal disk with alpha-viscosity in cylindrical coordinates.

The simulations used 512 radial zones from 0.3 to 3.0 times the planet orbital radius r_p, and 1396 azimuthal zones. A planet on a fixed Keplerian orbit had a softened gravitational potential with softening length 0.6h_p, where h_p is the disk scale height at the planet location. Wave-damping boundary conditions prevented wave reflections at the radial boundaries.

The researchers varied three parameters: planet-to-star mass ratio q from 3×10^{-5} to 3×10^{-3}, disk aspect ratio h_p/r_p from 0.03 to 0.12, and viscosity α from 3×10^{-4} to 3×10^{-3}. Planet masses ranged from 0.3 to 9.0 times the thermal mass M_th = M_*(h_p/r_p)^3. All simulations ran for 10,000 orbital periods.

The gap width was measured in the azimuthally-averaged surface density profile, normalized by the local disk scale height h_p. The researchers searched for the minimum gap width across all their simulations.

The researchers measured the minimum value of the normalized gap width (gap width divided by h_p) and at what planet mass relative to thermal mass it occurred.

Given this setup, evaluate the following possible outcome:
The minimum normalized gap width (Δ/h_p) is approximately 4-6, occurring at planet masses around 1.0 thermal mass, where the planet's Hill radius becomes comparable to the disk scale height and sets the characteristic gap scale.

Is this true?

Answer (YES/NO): NO